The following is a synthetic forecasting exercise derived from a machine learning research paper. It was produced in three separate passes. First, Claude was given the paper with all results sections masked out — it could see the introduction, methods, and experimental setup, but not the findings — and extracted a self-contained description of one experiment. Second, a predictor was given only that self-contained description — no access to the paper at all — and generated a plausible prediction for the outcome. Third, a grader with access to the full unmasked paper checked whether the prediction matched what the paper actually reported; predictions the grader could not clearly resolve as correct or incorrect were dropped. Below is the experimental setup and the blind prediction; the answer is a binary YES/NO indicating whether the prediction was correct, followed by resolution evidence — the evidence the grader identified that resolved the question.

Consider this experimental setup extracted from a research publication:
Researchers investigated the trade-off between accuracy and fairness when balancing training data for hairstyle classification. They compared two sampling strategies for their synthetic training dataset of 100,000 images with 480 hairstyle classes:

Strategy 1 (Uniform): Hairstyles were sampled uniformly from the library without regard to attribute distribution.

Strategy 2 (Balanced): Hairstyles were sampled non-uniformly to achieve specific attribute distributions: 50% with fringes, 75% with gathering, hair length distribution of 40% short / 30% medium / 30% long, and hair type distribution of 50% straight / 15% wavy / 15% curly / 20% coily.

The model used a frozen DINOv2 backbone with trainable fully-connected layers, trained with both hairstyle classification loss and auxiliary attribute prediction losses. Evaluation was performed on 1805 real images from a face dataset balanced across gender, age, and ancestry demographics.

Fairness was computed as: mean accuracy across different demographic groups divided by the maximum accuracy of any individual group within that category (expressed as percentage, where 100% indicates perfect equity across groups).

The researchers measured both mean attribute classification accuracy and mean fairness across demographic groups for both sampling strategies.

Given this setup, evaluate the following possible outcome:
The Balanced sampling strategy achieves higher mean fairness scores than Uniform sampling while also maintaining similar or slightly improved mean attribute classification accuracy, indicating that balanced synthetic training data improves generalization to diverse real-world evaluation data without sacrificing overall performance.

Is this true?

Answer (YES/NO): NO